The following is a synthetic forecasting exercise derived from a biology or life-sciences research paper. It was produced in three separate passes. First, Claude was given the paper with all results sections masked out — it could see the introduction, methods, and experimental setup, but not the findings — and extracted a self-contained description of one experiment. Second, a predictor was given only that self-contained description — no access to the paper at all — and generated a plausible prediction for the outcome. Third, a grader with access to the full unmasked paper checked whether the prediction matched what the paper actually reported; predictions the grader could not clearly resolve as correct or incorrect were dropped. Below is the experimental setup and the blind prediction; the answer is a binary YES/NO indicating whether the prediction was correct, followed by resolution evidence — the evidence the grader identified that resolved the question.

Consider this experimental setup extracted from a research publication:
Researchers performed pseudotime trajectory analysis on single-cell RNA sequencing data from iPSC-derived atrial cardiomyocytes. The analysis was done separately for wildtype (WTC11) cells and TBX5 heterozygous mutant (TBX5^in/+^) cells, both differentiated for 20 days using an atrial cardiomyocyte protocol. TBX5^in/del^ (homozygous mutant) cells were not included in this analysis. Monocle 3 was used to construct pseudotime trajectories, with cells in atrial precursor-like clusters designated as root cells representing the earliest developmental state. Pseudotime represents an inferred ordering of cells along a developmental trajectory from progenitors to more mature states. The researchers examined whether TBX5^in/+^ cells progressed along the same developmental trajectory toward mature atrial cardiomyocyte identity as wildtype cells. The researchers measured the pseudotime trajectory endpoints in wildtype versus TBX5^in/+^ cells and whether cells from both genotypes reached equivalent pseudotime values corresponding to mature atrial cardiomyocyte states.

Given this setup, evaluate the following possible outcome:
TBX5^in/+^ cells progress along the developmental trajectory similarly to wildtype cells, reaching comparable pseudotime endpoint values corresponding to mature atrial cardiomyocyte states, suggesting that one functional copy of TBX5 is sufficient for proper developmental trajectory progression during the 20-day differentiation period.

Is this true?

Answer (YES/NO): NO